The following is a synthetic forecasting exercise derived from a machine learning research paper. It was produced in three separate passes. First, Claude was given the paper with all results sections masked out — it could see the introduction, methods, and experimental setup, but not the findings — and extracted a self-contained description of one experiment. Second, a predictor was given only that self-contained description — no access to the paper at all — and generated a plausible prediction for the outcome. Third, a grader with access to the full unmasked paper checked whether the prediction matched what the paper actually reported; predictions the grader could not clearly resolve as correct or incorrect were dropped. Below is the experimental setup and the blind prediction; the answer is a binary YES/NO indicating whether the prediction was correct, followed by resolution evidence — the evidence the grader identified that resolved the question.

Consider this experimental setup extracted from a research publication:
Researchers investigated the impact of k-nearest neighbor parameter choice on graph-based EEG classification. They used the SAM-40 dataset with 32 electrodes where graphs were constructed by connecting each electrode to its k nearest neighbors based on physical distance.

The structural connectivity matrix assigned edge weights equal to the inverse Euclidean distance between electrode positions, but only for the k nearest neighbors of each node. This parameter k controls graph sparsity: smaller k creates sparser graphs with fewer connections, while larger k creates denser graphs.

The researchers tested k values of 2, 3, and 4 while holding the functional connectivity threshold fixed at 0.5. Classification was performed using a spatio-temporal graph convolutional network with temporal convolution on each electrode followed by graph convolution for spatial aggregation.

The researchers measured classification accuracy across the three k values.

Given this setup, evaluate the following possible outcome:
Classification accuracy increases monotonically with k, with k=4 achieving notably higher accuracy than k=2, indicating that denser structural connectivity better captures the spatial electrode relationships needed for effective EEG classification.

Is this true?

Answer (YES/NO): NO